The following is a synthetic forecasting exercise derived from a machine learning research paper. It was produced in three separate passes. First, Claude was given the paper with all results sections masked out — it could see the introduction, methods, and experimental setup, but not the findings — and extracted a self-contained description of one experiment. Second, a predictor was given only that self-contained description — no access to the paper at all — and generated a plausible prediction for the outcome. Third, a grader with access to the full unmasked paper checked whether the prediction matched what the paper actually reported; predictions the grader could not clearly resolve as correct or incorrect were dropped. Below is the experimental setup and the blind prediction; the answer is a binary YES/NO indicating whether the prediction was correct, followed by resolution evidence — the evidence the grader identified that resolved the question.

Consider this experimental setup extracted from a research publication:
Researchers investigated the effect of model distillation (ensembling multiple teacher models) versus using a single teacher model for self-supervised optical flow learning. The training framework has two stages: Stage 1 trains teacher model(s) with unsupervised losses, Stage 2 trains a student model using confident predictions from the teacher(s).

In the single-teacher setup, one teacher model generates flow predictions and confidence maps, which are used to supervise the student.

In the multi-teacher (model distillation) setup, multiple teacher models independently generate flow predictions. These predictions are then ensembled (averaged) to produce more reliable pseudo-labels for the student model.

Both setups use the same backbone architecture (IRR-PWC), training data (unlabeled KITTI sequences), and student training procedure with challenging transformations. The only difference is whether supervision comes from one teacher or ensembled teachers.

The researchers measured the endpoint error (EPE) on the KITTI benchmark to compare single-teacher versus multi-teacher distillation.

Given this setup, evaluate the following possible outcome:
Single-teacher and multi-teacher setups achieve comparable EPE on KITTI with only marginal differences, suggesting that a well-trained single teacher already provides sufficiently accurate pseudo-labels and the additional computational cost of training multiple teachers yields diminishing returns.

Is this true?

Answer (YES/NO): NO